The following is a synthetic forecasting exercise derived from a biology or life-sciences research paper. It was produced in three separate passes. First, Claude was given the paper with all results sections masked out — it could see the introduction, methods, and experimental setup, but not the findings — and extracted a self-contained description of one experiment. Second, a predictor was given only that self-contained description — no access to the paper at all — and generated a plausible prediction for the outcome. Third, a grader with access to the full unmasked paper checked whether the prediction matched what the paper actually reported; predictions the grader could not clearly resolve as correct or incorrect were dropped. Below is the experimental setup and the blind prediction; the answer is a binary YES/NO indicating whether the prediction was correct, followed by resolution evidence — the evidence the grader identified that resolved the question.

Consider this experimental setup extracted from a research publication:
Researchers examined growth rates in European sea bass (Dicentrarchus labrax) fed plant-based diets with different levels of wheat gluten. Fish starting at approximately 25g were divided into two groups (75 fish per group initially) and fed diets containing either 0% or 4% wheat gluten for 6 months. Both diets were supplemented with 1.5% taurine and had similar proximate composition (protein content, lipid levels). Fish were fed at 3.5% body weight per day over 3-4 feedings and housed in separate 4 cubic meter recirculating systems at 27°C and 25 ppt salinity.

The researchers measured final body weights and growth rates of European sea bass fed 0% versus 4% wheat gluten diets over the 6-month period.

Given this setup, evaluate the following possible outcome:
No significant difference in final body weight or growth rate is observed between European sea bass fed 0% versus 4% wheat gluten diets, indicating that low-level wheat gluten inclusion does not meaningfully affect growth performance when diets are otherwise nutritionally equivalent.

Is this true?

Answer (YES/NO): YES